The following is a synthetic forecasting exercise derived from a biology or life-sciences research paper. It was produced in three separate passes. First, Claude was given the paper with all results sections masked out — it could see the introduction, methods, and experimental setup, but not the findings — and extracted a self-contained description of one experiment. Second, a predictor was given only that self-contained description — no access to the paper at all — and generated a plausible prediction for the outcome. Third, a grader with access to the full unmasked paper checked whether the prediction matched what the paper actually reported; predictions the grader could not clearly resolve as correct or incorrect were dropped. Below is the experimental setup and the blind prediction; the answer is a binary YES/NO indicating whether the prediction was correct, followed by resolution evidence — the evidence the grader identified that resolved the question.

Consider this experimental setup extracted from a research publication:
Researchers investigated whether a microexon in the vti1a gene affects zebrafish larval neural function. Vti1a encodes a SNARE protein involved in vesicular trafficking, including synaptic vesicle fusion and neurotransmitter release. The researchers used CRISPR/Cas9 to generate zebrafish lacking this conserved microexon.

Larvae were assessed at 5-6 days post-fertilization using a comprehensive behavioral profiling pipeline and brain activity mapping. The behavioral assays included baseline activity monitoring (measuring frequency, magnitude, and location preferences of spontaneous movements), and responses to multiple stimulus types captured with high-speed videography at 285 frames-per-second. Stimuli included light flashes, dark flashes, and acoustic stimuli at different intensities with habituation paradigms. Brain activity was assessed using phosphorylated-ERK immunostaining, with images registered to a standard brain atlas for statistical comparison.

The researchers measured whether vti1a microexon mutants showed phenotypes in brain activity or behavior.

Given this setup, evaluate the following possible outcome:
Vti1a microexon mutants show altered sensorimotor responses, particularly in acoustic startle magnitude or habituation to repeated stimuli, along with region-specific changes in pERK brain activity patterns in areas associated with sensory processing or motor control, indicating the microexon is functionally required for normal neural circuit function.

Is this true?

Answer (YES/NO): NO